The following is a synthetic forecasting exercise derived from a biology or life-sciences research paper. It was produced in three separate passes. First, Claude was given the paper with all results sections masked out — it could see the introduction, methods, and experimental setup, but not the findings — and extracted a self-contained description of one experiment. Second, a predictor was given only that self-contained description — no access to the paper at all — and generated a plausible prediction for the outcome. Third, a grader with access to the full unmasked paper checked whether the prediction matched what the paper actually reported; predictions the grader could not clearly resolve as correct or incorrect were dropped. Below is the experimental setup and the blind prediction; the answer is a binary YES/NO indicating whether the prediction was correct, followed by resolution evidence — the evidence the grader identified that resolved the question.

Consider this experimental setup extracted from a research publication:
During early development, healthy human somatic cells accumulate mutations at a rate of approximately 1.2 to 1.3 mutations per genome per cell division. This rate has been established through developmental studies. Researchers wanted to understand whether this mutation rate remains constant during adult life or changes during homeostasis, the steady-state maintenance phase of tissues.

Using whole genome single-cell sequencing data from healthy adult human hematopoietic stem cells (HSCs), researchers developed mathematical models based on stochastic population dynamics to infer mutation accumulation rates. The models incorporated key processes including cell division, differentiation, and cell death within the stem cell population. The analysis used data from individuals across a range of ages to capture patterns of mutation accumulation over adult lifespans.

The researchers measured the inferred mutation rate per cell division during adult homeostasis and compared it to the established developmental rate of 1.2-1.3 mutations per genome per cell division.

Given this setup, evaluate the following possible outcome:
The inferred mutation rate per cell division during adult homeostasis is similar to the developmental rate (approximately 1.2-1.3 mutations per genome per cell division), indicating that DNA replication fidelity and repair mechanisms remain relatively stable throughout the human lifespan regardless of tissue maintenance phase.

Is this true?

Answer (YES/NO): NO